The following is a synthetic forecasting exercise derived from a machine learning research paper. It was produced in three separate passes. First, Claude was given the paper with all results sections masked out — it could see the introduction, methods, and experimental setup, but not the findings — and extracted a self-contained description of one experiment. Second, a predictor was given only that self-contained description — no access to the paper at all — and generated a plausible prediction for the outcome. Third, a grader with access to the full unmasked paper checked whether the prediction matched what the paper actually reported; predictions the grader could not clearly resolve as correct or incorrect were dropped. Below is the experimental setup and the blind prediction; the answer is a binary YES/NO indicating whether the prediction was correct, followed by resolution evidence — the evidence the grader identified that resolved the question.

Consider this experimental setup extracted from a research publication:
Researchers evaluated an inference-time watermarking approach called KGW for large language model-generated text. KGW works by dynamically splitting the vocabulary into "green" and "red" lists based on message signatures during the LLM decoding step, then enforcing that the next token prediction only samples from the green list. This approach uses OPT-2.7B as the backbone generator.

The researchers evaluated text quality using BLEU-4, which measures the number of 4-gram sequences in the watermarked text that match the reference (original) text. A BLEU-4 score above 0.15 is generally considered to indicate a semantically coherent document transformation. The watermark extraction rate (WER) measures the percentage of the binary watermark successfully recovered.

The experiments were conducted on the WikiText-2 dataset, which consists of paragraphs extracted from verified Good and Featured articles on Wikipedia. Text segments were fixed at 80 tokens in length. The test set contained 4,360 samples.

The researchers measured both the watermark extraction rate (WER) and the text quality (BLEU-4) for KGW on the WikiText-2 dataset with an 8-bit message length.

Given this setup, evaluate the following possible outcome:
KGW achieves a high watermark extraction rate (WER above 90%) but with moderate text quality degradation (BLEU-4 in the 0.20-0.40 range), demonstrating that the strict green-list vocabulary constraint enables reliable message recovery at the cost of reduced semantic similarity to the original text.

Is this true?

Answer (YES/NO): NO